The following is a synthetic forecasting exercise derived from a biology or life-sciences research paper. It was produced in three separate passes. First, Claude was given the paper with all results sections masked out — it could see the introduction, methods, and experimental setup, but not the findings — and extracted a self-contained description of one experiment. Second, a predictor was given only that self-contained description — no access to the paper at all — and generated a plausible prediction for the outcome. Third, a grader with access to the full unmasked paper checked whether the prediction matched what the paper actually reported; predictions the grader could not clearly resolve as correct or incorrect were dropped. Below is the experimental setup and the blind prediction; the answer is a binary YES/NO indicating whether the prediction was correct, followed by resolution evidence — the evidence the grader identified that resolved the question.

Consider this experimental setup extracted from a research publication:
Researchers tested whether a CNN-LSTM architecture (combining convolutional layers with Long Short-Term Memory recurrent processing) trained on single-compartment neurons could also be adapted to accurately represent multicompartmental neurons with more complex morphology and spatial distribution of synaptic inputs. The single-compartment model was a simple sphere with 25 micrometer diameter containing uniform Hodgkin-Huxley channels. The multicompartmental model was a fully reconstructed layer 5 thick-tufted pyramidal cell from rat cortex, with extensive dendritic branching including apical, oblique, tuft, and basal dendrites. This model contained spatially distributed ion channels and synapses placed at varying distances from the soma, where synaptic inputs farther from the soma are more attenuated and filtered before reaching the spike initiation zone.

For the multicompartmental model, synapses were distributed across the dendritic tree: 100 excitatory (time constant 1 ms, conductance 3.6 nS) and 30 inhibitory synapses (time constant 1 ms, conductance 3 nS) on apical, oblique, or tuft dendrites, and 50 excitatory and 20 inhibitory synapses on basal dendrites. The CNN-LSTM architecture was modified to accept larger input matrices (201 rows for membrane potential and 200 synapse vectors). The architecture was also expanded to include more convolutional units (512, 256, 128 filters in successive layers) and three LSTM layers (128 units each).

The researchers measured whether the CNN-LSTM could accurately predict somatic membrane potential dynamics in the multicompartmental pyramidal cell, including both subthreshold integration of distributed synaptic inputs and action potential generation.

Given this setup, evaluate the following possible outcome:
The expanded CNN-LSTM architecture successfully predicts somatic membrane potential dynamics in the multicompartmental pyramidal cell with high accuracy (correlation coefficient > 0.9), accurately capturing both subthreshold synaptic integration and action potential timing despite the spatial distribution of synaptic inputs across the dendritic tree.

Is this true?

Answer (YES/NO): NO